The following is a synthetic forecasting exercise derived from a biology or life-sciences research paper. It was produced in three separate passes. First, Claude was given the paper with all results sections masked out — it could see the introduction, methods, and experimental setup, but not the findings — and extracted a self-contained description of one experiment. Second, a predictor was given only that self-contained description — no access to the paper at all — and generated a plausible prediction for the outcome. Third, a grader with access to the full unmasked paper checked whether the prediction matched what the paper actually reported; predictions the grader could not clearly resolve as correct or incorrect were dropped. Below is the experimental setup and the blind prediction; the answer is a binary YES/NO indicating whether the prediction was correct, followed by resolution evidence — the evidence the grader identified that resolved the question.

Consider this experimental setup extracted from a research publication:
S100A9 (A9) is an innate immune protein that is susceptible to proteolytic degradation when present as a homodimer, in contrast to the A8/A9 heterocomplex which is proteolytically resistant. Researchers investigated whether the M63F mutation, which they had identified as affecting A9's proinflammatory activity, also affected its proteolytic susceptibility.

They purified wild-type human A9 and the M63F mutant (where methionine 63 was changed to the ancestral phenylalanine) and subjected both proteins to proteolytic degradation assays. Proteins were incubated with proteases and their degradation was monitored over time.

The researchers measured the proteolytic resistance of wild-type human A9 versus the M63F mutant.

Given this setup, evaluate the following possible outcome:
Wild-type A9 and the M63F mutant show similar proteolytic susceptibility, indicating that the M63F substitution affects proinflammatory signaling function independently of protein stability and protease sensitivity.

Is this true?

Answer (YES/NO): NO